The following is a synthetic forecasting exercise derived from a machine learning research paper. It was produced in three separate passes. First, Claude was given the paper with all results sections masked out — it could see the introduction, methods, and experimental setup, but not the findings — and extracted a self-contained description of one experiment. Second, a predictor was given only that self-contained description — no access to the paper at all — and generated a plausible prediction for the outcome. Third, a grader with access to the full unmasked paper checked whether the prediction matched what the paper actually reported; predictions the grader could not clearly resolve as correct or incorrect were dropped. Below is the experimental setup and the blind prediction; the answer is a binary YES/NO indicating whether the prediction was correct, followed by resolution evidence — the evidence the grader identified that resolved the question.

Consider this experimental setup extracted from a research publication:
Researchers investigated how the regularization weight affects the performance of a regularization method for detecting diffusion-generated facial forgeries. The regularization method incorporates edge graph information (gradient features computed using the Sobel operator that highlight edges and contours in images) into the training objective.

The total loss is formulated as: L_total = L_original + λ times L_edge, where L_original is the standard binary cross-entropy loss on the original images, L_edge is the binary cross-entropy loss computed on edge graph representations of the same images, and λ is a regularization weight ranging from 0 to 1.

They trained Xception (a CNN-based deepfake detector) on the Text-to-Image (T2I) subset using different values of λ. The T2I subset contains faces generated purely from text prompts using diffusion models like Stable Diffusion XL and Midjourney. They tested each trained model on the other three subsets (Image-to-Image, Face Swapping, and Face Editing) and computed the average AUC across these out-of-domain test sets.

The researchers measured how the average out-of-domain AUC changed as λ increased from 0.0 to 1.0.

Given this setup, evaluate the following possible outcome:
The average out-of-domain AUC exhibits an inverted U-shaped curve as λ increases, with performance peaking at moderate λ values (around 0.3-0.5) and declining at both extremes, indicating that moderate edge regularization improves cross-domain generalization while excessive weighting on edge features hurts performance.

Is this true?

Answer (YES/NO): YES